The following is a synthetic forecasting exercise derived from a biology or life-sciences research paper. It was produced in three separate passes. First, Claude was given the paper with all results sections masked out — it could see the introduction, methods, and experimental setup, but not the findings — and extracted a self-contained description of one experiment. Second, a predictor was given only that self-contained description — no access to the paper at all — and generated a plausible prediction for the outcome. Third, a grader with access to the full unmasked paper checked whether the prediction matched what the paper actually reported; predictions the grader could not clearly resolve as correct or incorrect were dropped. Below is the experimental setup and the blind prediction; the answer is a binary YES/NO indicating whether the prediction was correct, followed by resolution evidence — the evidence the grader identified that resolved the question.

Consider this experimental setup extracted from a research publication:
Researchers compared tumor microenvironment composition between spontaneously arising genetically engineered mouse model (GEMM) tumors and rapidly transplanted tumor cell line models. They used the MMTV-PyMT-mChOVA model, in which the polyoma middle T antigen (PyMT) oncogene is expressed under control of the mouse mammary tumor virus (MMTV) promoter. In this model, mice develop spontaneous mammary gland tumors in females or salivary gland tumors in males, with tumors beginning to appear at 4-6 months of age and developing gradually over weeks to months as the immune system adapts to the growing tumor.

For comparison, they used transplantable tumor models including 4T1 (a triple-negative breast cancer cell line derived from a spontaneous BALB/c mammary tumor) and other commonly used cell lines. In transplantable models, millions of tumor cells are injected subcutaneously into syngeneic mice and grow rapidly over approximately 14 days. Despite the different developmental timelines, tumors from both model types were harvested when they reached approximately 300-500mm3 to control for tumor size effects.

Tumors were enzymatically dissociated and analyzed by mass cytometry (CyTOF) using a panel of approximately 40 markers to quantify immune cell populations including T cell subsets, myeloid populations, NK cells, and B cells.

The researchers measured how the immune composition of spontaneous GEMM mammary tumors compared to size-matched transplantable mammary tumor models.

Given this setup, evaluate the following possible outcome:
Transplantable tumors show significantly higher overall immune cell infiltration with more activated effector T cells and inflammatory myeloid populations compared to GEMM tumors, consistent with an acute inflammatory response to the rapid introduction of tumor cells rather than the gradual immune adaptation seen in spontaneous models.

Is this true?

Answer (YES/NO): NO